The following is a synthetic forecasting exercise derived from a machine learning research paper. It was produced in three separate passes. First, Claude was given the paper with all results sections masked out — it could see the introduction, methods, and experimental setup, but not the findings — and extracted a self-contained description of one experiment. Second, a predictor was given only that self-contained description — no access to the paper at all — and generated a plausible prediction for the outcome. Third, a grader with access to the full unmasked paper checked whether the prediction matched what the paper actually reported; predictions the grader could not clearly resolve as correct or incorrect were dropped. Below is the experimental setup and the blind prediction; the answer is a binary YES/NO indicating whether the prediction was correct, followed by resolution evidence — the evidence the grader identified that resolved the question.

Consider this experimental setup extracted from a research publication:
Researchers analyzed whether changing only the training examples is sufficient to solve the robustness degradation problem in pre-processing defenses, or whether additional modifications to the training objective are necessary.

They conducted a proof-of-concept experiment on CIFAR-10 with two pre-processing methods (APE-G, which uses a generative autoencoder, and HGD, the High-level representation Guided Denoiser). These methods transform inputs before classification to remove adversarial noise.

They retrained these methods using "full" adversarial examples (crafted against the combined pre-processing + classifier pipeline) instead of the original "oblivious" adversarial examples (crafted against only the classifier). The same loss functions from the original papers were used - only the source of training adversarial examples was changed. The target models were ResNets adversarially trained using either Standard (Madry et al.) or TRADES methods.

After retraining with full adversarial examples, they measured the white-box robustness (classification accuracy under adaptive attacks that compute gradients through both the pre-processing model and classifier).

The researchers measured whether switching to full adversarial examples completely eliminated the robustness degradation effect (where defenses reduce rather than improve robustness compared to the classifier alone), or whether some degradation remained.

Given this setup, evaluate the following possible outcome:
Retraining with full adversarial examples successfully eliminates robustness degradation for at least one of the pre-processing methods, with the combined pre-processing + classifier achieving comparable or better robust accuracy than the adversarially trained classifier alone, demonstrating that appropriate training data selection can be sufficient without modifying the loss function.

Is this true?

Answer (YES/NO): NO